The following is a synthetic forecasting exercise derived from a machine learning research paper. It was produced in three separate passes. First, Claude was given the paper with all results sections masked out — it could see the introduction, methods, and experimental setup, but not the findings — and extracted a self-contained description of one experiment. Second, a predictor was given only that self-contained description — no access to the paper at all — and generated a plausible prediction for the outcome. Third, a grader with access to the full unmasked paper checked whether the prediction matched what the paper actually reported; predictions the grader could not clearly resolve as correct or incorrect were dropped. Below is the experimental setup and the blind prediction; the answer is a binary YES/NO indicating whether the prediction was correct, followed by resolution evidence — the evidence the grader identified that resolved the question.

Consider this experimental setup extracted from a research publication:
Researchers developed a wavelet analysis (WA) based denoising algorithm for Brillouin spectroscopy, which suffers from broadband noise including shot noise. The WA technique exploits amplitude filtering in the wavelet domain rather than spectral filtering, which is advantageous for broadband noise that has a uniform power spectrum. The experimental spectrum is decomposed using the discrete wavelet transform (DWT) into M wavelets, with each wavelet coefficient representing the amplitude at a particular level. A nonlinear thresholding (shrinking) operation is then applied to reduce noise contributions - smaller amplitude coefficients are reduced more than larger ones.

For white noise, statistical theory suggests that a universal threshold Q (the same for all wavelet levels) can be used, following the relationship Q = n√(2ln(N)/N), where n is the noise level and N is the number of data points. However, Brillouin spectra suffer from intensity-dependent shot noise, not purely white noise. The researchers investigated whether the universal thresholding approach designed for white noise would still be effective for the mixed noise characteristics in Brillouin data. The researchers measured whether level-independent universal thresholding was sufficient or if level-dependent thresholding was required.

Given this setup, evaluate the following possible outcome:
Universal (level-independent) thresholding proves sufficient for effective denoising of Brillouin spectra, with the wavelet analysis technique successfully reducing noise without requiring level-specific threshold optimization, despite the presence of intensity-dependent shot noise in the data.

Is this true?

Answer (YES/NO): YES